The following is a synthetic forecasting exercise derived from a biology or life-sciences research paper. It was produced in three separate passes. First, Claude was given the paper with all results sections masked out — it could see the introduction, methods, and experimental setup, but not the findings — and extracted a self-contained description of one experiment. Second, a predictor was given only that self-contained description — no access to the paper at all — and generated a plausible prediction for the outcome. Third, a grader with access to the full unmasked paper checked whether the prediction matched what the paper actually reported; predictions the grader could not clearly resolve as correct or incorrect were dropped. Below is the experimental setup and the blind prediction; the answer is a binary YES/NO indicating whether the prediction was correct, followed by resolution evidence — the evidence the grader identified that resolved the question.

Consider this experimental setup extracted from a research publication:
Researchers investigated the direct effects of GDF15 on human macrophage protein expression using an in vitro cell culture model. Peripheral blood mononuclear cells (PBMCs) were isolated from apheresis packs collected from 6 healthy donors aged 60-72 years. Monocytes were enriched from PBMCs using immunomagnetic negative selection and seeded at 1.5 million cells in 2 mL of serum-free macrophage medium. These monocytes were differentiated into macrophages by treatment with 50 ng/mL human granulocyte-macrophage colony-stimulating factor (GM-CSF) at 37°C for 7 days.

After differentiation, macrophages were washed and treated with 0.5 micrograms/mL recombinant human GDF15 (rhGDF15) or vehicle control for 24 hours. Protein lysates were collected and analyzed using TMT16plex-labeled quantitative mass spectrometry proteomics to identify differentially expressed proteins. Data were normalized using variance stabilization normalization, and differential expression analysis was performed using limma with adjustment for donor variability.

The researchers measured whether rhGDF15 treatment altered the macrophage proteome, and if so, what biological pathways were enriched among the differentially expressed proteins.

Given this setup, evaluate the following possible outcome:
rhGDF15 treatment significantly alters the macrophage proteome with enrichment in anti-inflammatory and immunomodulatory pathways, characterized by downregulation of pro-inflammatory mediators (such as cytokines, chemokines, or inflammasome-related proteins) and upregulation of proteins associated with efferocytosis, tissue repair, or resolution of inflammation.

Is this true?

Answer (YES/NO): NO